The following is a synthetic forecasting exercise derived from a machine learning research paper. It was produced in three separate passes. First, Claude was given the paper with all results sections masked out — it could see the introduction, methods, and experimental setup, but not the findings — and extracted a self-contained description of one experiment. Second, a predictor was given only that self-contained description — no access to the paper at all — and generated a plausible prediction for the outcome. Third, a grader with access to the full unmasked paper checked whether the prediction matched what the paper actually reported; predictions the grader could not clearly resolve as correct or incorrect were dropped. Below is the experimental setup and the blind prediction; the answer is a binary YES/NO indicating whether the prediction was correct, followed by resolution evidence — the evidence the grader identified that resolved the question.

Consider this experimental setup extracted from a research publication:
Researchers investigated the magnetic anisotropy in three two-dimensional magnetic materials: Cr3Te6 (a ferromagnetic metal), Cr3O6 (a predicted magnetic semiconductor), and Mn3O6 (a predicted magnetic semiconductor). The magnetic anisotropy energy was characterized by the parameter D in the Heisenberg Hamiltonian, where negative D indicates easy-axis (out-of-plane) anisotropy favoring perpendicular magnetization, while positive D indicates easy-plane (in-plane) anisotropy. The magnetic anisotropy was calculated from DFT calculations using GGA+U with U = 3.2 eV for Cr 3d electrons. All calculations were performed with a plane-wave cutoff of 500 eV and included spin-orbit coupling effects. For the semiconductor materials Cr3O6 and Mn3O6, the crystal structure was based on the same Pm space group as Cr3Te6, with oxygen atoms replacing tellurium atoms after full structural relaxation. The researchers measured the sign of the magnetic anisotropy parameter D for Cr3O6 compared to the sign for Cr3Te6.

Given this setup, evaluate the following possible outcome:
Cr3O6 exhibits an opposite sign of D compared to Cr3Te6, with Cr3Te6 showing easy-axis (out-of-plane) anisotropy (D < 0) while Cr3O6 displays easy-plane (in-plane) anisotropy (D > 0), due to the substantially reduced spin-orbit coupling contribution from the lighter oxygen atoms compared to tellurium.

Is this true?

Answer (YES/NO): YES